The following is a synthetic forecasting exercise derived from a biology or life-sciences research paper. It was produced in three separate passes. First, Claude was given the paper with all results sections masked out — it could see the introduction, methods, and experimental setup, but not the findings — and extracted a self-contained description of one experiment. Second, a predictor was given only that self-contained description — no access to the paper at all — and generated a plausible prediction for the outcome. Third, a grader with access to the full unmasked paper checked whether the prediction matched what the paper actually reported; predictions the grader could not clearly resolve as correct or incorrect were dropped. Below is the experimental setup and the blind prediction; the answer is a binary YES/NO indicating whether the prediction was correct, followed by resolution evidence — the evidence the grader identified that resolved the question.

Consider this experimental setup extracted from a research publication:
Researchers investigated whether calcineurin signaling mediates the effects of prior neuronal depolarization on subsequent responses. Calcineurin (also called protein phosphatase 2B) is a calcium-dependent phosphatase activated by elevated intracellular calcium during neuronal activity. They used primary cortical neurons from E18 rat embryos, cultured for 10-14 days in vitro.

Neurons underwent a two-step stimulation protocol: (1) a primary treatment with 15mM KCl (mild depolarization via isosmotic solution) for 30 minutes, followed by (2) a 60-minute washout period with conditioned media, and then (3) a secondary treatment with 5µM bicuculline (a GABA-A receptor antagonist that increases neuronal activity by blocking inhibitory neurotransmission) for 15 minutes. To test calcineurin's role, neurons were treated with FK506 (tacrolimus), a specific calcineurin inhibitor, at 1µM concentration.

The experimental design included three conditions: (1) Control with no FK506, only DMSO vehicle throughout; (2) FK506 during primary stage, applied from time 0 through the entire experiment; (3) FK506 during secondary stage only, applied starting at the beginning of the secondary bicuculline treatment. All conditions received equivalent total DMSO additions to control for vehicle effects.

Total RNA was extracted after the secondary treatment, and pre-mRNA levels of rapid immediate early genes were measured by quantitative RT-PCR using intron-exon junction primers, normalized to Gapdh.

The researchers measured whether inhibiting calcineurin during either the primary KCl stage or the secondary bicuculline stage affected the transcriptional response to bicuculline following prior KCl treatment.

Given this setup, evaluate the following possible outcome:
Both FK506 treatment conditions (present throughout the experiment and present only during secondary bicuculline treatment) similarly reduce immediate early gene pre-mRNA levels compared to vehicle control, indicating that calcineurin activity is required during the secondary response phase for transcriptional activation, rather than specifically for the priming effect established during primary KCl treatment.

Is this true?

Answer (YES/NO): NO